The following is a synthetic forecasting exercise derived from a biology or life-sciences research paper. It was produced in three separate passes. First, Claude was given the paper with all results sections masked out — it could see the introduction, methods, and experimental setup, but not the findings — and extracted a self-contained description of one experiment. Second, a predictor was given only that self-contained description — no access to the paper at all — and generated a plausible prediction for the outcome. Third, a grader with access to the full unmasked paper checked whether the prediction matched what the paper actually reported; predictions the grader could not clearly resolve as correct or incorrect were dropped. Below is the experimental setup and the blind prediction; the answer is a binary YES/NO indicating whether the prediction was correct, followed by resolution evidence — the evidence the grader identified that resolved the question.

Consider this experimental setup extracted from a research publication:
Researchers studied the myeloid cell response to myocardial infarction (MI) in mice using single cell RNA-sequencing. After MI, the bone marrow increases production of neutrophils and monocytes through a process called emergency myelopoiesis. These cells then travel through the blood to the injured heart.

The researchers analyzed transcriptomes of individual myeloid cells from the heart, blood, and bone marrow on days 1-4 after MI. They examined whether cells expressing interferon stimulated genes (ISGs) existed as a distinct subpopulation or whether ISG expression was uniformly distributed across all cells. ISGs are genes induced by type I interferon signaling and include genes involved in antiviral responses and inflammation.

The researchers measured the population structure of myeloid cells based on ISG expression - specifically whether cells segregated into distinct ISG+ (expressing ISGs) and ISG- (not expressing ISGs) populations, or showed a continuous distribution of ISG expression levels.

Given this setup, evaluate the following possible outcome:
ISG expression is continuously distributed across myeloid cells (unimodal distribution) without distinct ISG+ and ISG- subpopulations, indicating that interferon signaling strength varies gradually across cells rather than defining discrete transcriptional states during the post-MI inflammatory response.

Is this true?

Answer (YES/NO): NO